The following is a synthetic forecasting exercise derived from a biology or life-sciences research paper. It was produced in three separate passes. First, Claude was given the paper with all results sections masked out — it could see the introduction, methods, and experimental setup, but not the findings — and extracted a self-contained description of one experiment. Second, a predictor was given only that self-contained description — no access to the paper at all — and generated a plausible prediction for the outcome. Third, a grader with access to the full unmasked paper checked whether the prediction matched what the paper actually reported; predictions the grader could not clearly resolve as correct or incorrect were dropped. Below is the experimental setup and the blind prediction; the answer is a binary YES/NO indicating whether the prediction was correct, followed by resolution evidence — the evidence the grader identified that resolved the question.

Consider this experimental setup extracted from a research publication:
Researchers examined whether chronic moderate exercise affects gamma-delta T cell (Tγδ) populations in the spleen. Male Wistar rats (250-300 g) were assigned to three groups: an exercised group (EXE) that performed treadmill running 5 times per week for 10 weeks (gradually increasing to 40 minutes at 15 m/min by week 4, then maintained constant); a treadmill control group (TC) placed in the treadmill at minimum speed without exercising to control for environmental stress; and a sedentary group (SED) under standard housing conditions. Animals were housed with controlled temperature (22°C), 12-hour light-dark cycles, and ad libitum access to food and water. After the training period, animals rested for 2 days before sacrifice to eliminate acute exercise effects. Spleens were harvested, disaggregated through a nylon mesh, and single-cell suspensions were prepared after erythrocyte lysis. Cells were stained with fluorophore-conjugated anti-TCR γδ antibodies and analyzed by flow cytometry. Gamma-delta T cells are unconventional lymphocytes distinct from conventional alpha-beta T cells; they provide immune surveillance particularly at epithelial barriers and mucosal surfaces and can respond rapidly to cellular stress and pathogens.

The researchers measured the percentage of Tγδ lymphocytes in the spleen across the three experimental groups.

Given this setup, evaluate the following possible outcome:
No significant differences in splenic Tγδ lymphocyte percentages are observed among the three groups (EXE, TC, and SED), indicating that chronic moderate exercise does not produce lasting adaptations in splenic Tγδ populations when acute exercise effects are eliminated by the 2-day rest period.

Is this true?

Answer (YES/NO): NO